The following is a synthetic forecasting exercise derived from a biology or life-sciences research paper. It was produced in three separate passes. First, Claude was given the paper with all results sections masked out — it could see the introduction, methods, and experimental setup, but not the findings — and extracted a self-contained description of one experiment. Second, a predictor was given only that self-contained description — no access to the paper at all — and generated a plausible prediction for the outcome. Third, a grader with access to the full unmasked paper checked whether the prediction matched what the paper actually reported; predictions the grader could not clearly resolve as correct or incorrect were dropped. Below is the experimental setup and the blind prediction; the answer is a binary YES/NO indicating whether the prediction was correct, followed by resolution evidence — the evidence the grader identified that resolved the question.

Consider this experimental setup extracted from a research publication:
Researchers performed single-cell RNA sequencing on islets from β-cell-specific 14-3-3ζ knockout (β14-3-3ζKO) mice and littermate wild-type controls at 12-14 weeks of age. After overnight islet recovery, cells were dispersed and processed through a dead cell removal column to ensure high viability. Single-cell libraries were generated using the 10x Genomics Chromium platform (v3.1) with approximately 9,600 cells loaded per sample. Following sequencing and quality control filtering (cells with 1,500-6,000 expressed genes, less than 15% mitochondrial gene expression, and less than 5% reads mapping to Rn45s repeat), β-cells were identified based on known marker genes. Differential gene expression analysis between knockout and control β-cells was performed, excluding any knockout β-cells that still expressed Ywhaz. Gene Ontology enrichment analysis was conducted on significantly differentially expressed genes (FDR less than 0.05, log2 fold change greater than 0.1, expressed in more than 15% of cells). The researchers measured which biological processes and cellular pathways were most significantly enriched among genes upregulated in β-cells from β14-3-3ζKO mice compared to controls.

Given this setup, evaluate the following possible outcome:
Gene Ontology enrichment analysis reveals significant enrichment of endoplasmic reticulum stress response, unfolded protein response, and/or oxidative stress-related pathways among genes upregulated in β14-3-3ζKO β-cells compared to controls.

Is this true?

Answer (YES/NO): NO